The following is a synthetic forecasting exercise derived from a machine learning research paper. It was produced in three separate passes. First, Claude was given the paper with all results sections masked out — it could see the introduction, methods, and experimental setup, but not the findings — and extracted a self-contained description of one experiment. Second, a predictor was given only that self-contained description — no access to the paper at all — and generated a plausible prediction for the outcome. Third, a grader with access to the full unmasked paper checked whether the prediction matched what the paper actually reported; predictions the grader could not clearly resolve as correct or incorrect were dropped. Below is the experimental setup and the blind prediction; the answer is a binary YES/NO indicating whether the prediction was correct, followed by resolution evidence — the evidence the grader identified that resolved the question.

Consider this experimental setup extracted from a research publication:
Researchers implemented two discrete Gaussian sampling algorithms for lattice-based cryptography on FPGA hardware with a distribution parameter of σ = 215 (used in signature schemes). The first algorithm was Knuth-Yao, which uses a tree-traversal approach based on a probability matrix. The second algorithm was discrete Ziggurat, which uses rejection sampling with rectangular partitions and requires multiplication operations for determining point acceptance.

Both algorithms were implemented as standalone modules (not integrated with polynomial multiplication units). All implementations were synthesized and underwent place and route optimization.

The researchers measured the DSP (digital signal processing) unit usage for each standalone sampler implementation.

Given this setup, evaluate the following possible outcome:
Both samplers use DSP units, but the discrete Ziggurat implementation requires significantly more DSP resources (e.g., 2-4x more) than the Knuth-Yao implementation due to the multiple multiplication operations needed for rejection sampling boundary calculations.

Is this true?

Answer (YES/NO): NO